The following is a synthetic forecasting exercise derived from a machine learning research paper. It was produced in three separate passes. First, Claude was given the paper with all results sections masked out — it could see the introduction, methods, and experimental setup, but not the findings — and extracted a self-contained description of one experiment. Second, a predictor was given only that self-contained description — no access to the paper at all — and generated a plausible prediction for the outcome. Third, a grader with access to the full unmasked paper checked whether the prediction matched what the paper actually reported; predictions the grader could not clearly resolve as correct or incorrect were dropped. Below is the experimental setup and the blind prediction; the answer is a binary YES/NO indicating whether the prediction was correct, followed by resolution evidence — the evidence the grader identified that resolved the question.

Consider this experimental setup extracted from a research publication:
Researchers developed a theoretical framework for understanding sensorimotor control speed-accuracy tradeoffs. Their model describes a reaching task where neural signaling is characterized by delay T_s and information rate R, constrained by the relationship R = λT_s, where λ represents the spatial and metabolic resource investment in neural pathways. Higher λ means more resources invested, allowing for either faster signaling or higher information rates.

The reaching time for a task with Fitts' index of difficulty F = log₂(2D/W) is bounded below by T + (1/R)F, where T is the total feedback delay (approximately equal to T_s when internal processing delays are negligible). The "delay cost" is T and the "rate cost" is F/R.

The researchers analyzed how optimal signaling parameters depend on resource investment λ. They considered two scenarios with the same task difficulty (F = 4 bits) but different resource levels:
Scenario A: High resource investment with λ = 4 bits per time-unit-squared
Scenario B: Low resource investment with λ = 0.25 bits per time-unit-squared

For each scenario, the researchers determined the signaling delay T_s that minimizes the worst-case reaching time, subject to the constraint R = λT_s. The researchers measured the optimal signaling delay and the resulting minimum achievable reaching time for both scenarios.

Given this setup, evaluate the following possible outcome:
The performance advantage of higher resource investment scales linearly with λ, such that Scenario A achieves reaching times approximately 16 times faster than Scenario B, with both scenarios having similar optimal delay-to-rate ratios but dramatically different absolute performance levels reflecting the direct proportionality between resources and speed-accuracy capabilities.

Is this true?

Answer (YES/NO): NO